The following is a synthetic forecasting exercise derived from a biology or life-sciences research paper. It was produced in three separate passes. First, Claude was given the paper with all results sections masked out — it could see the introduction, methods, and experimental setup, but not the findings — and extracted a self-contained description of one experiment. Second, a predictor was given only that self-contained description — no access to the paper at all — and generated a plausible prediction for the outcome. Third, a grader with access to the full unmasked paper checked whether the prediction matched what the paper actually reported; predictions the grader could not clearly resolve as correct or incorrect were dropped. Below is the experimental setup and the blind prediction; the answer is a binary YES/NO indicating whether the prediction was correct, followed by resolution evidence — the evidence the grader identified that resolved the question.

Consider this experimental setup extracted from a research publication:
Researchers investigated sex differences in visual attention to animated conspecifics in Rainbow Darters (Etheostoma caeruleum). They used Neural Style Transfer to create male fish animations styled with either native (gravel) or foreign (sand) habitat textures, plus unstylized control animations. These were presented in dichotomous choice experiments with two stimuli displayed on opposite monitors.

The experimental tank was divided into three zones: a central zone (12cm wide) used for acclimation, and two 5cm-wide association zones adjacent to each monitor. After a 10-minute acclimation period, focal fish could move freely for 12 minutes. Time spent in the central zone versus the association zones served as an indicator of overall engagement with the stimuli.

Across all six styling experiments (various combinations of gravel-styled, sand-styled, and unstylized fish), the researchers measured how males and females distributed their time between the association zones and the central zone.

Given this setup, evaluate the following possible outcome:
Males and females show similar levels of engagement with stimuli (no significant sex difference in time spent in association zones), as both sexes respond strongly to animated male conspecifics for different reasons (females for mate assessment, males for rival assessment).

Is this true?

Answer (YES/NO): NO